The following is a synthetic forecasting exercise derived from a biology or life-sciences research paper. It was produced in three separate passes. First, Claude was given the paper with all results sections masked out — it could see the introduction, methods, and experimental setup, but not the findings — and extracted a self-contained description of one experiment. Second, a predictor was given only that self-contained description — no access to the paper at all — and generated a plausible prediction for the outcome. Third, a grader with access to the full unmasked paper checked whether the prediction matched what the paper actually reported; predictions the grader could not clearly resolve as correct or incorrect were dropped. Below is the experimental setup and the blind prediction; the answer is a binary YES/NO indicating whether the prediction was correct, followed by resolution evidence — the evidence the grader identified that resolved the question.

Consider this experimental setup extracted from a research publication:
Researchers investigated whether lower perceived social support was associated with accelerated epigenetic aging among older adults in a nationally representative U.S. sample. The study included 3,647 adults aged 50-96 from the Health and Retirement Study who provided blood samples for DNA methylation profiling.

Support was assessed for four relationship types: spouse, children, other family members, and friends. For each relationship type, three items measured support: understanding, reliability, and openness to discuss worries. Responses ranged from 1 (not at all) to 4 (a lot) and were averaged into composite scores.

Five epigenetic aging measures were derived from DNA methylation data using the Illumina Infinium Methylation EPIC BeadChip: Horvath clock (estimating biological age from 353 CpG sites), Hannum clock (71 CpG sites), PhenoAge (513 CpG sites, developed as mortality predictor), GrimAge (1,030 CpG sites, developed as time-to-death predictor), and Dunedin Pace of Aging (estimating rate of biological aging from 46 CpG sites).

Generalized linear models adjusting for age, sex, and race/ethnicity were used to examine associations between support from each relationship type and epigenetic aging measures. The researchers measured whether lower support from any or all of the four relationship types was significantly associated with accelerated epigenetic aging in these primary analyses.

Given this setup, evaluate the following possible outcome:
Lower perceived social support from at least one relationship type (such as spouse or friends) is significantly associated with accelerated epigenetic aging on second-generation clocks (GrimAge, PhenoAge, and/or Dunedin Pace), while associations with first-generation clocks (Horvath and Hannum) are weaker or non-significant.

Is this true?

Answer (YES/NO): YES